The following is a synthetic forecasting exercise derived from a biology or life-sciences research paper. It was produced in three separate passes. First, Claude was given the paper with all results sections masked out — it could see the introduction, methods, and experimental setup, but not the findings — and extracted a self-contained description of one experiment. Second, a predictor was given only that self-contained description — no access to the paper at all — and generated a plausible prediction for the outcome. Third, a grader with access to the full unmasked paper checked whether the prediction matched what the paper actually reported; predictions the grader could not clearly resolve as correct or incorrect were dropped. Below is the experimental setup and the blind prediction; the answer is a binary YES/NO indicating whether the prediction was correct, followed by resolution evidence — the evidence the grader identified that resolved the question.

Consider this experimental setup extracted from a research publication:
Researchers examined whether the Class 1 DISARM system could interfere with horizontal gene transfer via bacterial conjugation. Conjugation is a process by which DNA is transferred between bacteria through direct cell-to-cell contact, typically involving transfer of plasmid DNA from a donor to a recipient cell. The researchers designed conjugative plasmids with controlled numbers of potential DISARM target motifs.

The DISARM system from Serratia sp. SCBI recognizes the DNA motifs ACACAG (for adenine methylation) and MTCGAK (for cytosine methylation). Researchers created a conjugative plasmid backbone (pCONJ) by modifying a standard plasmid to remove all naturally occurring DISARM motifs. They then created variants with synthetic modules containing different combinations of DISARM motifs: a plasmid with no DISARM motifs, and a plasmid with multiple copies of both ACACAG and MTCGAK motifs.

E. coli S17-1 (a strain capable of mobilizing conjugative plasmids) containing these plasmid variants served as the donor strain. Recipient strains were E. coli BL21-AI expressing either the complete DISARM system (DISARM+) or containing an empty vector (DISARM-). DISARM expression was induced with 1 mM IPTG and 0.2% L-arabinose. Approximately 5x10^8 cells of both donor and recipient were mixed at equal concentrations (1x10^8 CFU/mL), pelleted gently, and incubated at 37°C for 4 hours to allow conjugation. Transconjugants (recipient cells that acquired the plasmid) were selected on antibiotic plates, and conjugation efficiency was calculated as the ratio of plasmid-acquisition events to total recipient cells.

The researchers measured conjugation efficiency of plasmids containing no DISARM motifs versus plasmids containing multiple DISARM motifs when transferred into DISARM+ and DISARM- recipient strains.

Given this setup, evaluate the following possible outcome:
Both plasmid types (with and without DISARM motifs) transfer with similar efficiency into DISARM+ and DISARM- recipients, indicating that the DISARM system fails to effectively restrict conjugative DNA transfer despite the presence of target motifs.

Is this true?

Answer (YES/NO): NO